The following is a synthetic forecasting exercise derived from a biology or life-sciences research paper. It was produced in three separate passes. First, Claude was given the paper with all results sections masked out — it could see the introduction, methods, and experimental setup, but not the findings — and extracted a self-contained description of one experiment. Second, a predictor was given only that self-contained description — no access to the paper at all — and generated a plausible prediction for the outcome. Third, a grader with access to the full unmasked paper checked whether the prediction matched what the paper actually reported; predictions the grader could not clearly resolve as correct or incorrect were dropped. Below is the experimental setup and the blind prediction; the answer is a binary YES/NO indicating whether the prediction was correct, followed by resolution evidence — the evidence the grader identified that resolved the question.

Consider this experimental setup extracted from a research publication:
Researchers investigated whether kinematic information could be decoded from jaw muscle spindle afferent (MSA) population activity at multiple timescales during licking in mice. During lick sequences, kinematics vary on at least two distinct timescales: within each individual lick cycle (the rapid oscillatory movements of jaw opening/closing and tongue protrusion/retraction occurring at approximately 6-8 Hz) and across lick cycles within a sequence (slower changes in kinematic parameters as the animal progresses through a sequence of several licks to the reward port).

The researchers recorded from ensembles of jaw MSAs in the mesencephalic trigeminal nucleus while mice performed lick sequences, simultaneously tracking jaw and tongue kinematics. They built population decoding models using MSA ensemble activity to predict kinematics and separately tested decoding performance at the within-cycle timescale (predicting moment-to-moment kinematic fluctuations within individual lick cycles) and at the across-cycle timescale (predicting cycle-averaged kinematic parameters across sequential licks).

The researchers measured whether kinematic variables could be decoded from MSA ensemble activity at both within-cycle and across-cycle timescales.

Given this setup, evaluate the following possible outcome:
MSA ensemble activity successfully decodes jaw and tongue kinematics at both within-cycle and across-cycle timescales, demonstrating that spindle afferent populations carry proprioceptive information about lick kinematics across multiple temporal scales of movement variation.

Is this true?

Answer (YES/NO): YES